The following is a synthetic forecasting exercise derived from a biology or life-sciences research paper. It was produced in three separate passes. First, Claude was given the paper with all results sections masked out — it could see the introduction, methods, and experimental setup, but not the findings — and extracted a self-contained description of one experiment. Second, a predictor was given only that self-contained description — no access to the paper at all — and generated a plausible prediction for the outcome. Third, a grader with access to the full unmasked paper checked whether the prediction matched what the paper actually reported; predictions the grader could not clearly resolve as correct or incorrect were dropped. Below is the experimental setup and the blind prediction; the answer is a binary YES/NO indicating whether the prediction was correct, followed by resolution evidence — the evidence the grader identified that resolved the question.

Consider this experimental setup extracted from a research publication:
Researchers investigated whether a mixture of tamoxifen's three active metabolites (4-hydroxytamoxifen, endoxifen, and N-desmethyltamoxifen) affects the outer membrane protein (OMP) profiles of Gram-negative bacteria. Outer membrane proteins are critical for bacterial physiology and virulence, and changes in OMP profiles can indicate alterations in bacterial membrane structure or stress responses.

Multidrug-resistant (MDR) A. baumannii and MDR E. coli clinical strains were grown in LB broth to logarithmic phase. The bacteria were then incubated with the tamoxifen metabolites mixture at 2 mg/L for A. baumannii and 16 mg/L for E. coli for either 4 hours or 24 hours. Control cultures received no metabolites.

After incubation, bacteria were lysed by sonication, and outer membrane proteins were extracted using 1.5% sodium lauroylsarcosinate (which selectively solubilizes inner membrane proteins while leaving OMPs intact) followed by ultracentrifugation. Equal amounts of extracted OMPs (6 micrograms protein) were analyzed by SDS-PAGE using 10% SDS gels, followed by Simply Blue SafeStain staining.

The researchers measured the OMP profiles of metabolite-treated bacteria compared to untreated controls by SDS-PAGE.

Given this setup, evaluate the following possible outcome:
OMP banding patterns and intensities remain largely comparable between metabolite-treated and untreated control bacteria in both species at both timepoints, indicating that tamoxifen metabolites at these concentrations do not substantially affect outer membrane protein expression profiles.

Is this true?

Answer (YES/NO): YES